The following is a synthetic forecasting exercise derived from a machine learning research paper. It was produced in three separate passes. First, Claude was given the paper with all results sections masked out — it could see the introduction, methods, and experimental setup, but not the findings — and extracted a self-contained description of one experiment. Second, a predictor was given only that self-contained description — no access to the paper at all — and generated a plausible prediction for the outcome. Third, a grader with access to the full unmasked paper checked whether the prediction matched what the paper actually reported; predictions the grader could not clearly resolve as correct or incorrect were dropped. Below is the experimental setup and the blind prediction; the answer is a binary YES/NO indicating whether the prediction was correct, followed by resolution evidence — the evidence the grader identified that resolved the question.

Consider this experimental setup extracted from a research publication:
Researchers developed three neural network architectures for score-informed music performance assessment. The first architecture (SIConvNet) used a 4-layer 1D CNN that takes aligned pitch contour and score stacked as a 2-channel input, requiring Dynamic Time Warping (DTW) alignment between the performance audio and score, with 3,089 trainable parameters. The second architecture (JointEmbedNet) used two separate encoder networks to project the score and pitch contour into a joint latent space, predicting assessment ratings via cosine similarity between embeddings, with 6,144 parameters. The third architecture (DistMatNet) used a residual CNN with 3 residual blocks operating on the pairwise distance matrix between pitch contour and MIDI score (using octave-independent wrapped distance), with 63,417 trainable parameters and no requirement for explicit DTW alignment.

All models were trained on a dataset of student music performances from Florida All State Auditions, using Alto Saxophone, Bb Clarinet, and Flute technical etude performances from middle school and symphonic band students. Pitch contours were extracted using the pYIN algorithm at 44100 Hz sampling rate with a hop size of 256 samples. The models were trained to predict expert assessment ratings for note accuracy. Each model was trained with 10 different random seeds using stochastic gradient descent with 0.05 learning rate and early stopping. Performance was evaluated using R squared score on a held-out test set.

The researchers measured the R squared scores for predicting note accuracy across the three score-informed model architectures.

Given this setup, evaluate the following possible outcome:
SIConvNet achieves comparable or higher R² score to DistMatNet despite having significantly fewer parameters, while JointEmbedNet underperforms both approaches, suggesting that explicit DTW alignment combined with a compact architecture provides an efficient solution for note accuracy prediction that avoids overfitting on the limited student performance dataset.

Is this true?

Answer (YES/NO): NO